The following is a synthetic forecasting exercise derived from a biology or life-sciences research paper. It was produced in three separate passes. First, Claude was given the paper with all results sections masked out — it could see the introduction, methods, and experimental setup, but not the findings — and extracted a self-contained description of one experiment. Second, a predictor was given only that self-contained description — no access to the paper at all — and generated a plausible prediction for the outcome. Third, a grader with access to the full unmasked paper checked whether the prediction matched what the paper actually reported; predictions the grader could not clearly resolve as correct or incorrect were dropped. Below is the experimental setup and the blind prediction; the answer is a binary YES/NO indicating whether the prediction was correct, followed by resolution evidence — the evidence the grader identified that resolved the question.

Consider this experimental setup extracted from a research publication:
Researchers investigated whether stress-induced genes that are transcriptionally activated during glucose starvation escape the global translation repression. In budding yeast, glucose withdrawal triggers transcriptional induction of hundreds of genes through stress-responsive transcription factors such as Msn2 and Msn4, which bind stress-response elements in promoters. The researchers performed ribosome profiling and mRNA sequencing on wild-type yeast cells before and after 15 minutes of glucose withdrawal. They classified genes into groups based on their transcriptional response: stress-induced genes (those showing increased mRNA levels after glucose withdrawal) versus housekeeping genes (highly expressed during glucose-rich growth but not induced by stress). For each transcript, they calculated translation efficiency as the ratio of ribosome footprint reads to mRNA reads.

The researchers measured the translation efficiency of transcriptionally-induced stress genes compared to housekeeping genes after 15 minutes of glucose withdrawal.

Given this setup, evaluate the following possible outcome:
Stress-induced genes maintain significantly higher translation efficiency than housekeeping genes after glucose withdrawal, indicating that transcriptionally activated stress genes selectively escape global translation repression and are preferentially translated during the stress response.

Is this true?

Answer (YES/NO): YES